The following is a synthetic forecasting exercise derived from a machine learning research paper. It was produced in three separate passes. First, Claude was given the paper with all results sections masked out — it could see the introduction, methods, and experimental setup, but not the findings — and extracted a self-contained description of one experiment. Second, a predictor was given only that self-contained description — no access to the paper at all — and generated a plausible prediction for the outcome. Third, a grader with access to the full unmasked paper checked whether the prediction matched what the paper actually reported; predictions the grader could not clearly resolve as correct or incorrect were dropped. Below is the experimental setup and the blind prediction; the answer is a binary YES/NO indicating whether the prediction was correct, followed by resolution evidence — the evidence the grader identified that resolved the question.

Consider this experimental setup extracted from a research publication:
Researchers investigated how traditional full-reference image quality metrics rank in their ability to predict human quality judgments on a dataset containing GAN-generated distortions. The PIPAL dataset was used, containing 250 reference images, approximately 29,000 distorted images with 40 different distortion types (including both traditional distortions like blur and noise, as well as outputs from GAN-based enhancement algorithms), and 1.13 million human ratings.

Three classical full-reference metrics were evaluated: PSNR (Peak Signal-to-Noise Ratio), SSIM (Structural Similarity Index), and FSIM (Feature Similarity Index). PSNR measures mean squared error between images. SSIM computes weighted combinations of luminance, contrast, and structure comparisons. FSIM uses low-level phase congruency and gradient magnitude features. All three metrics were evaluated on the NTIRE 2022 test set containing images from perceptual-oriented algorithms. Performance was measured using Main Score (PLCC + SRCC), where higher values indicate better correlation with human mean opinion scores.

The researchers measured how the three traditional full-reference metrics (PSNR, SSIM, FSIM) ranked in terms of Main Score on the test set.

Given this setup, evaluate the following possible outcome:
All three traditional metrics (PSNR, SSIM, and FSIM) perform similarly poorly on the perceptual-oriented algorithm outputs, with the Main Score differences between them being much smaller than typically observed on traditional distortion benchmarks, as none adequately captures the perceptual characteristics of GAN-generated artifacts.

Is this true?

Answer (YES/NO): NO